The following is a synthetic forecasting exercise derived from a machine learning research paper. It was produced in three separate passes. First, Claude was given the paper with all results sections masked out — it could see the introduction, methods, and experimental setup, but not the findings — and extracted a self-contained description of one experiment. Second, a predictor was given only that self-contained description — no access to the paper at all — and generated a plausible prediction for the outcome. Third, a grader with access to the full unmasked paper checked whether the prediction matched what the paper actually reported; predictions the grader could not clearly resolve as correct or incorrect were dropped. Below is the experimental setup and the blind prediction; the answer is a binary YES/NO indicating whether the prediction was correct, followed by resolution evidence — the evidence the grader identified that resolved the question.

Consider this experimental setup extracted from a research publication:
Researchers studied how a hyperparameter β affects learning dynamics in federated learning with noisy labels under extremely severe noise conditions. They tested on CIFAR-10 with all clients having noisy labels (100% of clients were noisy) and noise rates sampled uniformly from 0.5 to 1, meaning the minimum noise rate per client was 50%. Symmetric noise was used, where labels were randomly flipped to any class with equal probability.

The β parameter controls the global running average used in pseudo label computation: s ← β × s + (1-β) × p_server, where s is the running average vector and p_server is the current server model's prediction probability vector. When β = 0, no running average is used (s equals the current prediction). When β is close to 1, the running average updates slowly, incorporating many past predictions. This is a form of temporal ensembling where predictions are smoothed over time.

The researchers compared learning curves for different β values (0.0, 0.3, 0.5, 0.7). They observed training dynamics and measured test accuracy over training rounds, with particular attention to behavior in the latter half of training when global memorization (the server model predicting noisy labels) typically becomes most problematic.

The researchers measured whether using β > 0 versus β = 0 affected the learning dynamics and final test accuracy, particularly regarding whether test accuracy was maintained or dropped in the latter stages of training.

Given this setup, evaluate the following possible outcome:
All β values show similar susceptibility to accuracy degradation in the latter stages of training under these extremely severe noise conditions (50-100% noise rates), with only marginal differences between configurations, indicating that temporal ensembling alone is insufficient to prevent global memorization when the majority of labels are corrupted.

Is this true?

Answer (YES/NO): NO